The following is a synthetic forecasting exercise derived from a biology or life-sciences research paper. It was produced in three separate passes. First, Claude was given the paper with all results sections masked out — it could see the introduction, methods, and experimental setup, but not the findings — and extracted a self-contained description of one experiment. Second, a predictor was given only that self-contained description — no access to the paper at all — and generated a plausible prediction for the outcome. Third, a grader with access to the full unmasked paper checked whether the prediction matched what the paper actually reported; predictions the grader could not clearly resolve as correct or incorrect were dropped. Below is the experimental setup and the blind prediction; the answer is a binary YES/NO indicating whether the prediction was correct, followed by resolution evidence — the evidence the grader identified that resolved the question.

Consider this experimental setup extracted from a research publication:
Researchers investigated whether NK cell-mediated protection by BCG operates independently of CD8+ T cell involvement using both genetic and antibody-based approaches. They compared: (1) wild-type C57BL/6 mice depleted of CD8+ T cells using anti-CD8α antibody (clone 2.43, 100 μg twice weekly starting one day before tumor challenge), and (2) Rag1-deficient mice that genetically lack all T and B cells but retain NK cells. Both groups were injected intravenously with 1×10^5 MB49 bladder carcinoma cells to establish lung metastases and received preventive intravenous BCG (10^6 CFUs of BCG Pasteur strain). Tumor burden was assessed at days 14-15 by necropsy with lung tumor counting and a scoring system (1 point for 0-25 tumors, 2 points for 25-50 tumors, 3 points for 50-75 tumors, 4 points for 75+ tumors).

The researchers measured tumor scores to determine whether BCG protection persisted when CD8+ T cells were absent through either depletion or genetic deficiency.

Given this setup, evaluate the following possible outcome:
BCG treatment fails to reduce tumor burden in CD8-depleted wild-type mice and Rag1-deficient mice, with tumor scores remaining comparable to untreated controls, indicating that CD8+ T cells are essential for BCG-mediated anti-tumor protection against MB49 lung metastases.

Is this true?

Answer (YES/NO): NO